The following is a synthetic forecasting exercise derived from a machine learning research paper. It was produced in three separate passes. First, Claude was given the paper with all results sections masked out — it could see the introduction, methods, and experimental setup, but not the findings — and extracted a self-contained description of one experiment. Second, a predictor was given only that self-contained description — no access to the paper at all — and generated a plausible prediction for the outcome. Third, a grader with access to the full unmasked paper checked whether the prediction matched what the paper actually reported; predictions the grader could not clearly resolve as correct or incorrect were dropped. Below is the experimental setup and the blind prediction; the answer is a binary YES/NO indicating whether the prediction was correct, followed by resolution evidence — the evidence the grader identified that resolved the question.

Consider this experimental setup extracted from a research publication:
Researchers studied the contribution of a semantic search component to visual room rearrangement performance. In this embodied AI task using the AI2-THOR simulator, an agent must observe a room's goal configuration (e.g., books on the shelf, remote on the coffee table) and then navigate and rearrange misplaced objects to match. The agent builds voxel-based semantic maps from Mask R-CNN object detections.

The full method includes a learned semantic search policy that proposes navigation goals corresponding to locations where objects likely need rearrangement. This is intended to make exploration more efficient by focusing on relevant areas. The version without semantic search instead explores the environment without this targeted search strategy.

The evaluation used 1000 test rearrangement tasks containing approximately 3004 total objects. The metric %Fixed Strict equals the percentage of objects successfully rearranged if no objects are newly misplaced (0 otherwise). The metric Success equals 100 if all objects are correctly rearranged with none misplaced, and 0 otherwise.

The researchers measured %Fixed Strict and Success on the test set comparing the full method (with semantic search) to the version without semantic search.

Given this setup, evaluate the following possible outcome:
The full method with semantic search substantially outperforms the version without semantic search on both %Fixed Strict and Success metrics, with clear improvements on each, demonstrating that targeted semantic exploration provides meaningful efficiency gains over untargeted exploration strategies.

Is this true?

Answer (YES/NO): NO